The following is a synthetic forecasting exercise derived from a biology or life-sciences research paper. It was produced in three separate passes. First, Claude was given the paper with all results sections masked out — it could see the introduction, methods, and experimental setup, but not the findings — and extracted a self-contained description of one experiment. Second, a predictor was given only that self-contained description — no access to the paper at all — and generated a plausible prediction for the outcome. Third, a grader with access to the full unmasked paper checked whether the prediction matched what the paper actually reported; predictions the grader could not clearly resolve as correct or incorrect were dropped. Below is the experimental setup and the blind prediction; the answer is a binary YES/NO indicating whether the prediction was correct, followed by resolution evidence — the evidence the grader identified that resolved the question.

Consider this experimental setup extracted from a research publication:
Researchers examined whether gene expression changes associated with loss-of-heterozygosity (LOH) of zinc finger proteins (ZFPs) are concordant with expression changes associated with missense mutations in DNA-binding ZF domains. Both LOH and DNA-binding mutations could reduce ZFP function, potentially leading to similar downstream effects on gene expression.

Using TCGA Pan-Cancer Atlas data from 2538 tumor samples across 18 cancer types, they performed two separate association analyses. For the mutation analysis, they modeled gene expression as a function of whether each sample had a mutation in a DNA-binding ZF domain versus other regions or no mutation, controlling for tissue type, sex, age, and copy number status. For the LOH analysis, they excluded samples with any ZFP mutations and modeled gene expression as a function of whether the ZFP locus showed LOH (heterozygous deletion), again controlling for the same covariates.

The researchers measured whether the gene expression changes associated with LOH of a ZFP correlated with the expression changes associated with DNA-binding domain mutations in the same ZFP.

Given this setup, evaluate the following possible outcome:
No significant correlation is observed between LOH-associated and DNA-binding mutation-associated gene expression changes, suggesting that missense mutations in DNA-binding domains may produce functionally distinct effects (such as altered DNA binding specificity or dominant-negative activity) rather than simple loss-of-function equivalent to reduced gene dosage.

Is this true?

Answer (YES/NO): NO